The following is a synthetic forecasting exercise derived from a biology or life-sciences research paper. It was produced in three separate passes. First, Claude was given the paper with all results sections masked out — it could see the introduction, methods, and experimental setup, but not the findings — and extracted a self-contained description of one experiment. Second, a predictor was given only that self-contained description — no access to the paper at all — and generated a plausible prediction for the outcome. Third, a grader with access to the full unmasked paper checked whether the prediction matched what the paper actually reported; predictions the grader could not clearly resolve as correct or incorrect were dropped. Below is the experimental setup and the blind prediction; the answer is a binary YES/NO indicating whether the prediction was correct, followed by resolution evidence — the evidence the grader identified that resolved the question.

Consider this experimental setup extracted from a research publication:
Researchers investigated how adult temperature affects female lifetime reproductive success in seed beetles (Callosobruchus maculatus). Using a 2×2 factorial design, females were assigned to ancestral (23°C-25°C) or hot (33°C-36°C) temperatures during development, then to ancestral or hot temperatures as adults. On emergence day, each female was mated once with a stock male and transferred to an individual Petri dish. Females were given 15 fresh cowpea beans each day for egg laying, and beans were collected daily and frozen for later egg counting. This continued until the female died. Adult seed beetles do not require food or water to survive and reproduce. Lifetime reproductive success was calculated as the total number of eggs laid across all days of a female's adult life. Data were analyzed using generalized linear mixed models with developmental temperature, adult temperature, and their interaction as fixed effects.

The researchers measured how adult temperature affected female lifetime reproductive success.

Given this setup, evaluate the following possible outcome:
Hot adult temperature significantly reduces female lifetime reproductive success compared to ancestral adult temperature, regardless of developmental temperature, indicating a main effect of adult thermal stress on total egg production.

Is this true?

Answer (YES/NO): YES